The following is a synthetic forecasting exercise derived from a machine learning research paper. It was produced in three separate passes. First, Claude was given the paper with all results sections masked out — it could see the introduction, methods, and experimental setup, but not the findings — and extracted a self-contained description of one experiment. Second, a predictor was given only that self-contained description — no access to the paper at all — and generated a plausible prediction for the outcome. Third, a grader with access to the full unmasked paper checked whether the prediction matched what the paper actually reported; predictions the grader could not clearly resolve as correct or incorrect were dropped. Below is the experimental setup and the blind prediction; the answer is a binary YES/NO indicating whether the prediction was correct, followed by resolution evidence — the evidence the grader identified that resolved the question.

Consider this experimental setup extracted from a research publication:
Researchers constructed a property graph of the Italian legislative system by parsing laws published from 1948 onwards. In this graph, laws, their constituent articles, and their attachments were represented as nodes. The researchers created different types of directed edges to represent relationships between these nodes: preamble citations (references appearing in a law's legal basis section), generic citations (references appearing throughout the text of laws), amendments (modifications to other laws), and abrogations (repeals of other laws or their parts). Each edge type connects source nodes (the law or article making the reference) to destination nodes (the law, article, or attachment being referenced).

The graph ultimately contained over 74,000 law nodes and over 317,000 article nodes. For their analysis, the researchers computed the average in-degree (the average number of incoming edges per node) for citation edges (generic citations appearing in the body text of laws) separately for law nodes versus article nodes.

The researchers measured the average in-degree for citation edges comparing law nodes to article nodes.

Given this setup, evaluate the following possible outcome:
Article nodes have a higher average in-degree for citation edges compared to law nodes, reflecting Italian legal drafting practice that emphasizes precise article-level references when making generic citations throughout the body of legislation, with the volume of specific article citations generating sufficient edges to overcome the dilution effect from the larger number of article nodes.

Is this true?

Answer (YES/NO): NO